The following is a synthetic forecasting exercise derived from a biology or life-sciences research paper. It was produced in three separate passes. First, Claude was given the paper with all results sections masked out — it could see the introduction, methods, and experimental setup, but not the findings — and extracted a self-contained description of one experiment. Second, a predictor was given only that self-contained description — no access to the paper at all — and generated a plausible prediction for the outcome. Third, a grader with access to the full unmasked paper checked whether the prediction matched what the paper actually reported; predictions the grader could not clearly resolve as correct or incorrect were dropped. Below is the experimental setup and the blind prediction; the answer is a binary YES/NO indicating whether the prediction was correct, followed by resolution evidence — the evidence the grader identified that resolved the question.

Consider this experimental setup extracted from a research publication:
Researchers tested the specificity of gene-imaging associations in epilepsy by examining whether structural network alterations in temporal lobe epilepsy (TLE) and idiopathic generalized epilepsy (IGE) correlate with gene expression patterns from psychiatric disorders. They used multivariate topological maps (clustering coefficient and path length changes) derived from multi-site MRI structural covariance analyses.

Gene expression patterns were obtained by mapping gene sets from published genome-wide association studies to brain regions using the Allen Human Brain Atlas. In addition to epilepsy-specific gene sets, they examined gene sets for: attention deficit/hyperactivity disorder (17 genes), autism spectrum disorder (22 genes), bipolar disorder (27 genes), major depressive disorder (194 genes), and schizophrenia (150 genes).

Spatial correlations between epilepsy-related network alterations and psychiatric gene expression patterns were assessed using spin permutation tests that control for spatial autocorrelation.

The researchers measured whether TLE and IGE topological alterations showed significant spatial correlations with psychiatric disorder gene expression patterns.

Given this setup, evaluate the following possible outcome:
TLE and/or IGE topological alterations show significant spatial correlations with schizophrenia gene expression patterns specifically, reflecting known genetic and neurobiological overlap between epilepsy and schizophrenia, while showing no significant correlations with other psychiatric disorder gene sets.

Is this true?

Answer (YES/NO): NO